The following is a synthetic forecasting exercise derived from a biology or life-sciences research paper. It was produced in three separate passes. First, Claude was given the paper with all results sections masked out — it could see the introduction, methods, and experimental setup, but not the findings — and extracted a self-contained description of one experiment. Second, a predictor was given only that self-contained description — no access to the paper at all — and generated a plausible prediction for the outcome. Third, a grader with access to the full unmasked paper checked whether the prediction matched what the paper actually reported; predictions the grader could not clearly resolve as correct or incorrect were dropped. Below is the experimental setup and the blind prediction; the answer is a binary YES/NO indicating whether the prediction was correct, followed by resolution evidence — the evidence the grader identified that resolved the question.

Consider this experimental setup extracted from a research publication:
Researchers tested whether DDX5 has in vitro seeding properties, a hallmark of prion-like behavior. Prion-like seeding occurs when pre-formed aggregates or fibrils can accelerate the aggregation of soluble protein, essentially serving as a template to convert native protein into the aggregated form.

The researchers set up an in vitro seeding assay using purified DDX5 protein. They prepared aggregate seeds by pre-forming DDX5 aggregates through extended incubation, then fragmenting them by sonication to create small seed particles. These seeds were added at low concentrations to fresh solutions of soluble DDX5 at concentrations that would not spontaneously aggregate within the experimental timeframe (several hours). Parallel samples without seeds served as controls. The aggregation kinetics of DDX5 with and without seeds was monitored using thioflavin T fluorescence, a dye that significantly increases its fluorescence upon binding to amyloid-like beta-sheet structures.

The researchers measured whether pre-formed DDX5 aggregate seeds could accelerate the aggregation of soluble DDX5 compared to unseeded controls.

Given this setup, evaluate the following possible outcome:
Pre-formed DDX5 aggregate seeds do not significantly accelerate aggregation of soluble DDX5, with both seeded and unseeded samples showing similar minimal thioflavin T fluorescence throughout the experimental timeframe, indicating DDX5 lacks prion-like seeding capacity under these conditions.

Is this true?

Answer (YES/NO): NO